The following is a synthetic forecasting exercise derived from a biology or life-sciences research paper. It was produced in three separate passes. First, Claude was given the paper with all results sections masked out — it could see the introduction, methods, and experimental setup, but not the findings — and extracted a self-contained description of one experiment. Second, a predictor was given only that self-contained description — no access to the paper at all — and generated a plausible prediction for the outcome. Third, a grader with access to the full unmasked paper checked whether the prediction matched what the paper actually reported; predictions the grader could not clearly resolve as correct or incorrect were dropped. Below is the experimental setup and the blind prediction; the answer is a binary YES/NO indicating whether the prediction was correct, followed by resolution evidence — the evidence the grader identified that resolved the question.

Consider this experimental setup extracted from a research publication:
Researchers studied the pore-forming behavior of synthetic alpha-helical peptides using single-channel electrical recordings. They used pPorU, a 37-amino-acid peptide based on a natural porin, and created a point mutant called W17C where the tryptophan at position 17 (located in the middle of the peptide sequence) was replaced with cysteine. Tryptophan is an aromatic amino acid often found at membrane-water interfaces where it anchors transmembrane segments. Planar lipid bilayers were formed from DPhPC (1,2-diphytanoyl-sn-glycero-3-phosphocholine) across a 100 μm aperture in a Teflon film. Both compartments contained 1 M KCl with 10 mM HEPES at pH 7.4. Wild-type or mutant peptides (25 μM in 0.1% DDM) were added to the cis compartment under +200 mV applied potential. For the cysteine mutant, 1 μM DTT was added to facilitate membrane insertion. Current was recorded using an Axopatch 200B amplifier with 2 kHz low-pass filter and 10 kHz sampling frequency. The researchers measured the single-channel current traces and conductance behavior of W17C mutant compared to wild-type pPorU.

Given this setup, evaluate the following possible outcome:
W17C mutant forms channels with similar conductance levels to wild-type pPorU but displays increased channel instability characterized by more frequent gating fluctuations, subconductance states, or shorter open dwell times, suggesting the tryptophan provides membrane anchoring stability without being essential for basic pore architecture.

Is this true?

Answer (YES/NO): NO